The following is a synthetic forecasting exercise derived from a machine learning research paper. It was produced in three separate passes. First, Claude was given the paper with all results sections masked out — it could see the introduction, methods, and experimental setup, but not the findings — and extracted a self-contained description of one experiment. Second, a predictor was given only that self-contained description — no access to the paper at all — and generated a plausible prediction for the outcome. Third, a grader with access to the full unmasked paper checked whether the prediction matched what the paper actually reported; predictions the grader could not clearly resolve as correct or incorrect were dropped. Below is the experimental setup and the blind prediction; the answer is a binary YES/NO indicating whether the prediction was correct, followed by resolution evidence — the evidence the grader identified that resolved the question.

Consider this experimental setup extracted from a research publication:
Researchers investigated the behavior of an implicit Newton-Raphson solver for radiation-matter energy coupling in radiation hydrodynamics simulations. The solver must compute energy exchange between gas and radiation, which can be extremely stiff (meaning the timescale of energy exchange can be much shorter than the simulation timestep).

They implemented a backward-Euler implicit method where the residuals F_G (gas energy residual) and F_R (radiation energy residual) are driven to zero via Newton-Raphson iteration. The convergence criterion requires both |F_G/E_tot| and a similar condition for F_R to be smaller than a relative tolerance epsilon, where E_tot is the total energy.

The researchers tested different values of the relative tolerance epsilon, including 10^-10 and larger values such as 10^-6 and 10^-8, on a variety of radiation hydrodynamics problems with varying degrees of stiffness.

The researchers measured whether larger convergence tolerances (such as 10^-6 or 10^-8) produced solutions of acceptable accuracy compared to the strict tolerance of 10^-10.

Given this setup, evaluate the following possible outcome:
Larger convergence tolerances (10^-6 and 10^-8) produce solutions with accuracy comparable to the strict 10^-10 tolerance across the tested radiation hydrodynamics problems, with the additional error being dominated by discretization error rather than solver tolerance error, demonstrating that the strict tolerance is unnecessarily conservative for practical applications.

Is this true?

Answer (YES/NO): NO